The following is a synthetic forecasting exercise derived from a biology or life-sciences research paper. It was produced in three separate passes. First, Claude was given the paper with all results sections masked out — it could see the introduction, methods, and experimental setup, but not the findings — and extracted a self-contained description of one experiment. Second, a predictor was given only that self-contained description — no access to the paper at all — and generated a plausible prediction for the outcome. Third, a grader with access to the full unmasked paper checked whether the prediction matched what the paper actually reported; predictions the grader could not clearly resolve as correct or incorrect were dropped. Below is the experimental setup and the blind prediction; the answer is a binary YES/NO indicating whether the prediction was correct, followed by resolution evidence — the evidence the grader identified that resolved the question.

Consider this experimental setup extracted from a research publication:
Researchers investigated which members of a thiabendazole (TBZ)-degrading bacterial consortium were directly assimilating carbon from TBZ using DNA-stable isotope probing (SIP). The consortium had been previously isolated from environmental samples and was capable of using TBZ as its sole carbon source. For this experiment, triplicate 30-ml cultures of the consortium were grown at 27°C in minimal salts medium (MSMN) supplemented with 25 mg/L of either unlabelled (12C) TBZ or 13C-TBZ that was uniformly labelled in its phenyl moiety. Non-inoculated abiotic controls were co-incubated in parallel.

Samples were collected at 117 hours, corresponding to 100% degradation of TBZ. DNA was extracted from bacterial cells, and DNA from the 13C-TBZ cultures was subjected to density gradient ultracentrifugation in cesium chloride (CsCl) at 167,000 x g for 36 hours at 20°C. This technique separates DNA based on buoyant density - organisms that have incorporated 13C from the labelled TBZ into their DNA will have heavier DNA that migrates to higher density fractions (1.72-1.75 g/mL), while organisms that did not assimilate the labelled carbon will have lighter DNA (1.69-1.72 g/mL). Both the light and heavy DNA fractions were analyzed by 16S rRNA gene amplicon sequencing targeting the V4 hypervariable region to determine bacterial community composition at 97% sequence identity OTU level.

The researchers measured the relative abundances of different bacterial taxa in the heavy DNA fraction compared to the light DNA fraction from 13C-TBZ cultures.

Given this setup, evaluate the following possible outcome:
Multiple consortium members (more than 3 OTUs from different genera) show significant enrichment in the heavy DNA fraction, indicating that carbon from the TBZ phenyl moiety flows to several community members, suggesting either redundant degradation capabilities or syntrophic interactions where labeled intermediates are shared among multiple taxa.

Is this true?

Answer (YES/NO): NO